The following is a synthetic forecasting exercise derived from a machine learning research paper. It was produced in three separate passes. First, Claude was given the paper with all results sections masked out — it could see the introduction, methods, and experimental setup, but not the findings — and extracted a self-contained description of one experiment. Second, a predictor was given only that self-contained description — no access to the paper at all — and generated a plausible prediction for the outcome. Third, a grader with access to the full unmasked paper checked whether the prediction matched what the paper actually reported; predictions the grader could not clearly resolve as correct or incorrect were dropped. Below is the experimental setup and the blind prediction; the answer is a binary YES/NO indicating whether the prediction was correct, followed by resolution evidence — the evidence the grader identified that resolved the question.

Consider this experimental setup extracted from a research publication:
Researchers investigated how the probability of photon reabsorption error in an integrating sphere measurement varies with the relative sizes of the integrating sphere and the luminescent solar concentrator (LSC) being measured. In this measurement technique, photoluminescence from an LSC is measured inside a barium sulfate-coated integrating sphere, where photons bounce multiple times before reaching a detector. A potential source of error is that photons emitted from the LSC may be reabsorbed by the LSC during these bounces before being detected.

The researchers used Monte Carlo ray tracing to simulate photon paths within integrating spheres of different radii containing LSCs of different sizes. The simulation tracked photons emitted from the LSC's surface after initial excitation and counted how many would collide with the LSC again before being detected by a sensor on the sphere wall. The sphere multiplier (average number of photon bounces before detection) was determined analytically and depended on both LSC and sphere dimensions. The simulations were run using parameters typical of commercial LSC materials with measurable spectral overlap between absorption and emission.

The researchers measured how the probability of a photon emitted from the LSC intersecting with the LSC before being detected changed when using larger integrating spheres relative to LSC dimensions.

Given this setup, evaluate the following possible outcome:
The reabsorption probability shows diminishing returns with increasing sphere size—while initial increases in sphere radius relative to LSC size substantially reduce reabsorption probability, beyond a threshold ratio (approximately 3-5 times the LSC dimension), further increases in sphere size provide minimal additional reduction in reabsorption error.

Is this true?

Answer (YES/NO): NO